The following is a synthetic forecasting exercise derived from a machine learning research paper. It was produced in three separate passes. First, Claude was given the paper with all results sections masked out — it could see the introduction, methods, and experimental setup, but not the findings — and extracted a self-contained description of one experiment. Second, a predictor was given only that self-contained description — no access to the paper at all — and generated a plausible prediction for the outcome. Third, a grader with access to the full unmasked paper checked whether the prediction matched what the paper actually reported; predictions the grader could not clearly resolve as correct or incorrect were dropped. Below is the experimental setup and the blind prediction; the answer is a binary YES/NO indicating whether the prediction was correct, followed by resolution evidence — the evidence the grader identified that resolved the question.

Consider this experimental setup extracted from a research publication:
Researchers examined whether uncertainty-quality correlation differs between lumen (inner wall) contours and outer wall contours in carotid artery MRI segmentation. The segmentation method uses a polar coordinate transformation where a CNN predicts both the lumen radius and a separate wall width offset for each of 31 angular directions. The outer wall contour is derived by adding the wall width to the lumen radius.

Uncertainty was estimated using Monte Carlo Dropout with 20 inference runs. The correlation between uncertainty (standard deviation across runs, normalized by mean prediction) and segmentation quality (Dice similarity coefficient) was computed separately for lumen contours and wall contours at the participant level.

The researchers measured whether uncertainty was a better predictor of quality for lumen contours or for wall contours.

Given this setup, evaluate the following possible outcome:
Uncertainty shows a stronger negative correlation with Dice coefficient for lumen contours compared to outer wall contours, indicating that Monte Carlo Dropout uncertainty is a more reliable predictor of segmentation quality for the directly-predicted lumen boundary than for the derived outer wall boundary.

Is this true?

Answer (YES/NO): YES